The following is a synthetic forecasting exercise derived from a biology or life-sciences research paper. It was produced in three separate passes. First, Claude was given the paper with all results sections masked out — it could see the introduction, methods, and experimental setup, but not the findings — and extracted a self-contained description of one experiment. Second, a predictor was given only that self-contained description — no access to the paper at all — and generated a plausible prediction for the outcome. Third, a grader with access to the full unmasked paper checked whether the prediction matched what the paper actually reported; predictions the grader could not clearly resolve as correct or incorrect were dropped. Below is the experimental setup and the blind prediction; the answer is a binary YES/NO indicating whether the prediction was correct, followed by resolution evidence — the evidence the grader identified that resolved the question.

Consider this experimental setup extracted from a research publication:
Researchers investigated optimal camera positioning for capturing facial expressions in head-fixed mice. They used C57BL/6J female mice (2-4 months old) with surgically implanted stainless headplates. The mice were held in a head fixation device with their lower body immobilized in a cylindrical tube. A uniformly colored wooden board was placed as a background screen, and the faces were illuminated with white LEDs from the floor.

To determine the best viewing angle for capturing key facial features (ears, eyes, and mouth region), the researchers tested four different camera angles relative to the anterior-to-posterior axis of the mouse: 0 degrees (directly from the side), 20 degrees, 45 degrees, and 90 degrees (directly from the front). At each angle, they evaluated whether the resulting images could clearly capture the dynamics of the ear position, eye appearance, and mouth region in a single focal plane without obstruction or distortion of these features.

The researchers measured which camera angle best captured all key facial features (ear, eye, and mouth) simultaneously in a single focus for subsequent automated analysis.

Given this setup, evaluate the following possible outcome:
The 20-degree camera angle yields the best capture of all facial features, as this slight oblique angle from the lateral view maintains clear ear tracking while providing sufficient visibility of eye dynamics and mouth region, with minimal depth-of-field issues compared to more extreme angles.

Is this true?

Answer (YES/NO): YES